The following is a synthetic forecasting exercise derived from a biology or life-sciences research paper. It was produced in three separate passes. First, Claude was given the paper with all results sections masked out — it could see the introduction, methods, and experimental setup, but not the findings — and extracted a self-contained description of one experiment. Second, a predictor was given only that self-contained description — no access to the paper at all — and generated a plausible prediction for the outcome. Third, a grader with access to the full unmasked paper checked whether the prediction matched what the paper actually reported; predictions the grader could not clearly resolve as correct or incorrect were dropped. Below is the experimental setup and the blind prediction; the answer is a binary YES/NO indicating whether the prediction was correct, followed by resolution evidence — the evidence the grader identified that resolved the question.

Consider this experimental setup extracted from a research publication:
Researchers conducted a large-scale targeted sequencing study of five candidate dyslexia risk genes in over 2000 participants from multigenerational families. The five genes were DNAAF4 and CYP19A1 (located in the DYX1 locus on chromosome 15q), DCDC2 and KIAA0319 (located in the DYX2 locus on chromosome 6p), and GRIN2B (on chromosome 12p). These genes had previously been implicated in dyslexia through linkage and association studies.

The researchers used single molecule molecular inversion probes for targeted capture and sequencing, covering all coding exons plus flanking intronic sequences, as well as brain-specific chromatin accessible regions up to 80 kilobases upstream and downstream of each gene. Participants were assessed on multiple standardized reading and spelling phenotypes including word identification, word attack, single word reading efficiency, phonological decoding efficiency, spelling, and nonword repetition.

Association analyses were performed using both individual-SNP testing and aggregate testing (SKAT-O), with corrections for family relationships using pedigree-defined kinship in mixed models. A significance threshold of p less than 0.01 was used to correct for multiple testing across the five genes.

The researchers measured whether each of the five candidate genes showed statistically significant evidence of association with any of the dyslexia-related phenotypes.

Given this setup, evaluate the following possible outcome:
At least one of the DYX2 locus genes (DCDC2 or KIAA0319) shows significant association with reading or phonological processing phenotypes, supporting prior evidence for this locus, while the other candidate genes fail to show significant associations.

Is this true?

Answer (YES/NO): NO